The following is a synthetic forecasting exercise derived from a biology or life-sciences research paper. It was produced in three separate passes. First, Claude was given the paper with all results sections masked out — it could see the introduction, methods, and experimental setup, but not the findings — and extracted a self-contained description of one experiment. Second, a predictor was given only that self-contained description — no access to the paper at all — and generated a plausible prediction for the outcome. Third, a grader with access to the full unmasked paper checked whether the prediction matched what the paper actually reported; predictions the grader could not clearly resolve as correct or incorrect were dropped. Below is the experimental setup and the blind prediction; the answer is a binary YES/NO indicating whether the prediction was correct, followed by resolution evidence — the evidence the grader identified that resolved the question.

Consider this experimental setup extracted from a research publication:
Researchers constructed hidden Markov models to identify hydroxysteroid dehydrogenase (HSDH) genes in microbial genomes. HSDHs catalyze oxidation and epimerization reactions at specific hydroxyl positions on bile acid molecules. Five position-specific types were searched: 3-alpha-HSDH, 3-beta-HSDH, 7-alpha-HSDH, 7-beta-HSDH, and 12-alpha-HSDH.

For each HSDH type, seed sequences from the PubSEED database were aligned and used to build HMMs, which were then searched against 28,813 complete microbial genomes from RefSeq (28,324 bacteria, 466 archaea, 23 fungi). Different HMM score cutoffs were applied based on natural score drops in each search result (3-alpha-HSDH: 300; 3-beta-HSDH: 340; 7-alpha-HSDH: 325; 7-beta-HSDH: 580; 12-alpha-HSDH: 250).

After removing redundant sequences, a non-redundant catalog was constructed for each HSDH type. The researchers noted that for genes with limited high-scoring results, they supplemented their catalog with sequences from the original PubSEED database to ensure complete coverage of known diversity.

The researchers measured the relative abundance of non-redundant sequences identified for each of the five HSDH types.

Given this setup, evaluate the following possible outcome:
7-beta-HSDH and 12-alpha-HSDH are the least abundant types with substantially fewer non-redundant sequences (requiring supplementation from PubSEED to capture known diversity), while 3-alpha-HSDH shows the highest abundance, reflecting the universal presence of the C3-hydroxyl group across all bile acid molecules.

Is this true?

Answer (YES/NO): NO